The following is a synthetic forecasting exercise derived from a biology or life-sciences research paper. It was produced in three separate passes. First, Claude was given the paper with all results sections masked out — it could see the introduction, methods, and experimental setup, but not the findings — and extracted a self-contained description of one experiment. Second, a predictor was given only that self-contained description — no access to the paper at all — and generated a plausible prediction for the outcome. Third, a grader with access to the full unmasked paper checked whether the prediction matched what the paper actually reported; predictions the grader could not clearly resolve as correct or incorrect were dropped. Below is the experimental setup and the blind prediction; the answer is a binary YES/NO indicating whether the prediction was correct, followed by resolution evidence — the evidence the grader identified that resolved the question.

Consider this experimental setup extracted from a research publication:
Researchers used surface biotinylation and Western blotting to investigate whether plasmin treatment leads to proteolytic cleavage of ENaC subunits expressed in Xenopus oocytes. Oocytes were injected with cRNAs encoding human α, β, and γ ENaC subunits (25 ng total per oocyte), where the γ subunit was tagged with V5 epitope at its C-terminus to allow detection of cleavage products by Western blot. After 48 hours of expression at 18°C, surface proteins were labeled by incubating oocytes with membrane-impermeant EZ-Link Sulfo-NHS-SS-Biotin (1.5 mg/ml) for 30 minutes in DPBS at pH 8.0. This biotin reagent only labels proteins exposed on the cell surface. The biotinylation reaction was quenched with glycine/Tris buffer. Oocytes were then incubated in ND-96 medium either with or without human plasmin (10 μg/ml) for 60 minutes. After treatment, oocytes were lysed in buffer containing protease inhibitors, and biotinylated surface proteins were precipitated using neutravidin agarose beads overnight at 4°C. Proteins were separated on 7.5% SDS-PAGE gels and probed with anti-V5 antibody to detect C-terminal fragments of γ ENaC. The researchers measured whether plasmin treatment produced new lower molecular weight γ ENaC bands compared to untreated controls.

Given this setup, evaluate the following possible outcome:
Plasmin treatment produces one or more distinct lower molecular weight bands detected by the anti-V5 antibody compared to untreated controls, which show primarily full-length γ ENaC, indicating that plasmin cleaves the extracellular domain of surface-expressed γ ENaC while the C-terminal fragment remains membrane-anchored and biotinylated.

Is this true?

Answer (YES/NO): NO